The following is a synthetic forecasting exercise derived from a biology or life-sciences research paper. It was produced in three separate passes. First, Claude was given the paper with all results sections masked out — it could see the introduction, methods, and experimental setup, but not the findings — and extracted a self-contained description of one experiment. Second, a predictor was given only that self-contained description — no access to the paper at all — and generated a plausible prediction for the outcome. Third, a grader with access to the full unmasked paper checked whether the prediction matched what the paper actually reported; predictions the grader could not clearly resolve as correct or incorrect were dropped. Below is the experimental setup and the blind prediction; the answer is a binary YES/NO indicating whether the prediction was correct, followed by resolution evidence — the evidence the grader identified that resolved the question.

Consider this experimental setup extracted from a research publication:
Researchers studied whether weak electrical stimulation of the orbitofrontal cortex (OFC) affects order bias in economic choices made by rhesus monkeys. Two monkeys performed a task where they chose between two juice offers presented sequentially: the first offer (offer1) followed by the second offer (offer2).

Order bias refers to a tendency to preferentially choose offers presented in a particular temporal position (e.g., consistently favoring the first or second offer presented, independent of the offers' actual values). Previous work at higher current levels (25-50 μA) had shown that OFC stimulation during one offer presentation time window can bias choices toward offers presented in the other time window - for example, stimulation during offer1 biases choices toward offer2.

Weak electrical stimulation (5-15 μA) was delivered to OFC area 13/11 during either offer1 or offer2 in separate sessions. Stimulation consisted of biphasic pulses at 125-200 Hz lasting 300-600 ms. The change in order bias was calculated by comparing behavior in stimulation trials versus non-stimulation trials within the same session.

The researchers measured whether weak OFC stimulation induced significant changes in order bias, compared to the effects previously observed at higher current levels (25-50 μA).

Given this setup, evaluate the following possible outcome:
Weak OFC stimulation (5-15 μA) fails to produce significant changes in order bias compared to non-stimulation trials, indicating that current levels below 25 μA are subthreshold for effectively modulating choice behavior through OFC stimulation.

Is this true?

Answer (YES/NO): NO